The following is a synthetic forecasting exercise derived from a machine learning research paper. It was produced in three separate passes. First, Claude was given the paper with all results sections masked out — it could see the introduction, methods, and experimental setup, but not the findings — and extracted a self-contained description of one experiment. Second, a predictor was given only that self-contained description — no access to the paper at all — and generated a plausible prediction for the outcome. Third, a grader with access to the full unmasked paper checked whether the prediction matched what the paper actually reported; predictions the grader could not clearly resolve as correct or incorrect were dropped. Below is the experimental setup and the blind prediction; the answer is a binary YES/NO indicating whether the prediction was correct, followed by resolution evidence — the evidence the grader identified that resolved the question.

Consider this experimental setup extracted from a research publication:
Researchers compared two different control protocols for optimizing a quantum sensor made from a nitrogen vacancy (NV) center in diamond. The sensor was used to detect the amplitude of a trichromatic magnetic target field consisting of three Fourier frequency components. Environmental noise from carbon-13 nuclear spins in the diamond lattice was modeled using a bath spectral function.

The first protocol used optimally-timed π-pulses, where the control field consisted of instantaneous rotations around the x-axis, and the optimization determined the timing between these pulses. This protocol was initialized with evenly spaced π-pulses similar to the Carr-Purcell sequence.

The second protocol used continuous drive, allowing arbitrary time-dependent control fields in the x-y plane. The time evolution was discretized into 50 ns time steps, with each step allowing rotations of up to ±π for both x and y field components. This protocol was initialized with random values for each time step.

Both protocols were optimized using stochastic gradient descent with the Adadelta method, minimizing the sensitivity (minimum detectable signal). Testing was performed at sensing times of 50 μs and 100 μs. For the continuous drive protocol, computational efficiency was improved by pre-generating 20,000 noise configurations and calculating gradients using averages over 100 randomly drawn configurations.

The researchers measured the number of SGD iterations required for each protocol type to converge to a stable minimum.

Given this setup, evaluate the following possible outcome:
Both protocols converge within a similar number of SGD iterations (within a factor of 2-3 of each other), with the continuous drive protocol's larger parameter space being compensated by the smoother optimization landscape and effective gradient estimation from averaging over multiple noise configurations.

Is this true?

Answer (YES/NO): NO